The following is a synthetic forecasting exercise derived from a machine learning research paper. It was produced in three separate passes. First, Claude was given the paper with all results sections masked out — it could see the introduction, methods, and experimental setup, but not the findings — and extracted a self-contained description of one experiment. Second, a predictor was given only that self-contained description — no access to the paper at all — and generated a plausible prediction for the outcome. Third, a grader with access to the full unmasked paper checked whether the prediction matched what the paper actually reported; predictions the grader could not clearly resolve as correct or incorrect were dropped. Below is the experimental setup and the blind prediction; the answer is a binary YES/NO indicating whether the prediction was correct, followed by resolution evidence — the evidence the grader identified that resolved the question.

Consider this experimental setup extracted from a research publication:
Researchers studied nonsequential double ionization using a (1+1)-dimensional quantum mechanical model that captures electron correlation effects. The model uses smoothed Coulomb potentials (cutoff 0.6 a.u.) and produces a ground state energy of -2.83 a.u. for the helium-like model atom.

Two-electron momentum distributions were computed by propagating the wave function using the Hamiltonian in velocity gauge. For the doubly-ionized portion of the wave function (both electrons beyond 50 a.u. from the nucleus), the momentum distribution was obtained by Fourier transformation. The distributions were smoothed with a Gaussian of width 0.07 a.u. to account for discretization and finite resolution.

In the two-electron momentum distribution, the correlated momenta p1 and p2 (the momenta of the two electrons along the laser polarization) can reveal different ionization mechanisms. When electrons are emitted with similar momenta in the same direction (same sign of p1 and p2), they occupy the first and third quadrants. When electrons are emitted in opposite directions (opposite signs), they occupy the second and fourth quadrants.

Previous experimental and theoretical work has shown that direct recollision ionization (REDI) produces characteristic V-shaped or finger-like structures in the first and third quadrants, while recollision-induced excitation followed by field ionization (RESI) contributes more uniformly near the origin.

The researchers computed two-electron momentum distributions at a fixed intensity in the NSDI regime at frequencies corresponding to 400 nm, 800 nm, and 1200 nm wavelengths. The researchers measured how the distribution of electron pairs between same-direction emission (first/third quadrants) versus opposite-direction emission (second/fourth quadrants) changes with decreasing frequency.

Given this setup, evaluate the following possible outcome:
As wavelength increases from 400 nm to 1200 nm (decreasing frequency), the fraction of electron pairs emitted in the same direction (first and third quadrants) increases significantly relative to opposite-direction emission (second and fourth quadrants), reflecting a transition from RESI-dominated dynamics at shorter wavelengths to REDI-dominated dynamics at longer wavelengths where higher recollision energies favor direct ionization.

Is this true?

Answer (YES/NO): YES